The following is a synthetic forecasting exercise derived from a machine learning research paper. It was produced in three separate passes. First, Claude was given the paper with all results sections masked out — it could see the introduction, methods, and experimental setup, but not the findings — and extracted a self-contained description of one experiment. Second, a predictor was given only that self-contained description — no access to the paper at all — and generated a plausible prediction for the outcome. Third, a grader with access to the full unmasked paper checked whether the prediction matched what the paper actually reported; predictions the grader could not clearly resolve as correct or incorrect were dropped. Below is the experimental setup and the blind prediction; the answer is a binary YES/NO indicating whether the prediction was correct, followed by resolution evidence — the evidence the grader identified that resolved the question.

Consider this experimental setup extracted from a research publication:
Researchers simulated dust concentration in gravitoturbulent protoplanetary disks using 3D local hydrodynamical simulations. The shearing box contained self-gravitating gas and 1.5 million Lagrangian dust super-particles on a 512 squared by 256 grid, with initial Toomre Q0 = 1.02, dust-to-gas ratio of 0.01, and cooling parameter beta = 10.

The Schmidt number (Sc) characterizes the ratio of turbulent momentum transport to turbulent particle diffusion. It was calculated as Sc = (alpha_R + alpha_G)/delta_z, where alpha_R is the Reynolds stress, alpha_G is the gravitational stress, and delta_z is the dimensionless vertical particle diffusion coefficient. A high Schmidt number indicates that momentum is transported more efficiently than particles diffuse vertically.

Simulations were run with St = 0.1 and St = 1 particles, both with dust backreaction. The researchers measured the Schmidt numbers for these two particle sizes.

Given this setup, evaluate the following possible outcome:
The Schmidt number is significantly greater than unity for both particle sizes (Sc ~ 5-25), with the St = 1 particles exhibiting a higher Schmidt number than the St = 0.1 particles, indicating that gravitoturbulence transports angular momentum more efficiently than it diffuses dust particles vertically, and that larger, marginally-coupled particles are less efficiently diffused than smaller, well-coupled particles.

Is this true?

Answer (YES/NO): NO